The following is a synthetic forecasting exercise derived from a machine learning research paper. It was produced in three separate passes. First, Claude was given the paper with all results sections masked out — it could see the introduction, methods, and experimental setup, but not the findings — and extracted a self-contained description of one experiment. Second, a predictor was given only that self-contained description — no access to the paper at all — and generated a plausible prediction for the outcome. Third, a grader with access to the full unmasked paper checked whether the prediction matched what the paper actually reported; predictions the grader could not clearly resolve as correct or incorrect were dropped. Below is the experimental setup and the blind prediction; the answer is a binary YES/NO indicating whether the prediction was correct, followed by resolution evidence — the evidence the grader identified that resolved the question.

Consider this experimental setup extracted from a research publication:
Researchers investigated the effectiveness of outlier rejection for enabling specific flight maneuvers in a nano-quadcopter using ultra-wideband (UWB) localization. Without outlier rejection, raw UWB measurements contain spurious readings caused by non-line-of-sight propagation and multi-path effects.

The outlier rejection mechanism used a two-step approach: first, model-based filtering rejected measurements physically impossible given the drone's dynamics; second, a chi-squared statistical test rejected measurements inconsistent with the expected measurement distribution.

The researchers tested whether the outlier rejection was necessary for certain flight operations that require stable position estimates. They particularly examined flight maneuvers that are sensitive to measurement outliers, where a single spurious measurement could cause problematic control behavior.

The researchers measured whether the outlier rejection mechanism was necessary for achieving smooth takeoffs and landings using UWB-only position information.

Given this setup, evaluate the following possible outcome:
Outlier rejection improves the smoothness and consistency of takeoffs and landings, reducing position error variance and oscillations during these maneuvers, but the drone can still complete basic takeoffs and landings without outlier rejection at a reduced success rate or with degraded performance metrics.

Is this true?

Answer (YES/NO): NO